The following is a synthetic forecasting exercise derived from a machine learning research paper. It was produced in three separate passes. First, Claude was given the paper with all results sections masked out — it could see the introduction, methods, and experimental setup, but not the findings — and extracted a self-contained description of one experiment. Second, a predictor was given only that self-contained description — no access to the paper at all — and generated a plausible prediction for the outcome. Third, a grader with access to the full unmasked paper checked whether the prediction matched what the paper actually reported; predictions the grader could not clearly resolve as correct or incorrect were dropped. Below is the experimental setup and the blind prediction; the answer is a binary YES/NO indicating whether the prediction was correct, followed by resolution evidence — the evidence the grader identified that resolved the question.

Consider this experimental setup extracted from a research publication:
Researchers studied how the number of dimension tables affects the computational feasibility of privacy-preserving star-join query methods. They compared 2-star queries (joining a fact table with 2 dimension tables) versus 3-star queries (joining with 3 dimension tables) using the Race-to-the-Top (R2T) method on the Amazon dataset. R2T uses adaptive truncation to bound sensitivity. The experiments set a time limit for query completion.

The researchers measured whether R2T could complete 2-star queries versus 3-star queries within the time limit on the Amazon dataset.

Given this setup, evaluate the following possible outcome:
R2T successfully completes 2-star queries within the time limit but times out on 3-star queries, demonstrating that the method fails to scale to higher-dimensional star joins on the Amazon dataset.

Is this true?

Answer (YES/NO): YES